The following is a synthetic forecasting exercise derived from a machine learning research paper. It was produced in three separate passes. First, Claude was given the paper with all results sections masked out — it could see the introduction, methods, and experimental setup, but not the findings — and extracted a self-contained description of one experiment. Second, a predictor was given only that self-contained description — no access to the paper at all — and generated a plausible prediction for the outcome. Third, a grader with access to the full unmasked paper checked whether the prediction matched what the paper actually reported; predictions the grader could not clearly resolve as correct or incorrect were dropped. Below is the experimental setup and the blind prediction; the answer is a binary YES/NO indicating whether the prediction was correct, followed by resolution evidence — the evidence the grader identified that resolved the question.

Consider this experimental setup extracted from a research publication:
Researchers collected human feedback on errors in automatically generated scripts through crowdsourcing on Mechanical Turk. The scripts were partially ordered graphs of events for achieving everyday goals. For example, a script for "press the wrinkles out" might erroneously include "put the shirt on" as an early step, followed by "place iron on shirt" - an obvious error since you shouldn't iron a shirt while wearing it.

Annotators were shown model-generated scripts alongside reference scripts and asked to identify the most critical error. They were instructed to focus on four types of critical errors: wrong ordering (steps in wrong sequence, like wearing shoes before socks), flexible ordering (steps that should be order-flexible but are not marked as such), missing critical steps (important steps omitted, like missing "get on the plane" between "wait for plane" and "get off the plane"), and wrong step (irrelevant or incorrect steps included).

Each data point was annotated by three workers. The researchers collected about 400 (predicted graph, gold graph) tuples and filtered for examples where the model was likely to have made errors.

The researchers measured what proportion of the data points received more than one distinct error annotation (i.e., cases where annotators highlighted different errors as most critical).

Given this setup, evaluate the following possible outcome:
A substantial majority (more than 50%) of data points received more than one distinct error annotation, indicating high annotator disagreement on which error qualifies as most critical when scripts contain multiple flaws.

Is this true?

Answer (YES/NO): YES